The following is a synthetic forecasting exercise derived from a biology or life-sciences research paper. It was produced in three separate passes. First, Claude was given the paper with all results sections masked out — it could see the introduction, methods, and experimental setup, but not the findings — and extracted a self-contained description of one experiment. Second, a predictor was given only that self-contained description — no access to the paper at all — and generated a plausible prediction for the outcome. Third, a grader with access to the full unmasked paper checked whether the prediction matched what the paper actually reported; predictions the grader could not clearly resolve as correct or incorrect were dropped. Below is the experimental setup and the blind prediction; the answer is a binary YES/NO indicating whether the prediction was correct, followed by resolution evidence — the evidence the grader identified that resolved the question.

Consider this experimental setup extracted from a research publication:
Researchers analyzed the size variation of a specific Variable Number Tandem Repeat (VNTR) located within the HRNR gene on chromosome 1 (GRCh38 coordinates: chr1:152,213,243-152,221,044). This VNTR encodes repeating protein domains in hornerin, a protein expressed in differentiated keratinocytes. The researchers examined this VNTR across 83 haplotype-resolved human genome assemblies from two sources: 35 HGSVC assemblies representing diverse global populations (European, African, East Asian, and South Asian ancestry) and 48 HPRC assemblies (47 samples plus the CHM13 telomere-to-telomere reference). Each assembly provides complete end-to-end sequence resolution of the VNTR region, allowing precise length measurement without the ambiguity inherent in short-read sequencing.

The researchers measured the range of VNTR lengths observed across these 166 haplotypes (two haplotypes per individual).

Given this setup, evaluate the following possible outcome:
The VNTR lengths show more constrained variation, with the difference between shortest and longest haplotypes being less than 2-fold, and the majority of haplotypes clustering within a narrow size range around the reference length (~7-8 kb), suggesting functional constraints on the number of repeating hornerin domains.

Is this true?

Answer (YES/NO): NO